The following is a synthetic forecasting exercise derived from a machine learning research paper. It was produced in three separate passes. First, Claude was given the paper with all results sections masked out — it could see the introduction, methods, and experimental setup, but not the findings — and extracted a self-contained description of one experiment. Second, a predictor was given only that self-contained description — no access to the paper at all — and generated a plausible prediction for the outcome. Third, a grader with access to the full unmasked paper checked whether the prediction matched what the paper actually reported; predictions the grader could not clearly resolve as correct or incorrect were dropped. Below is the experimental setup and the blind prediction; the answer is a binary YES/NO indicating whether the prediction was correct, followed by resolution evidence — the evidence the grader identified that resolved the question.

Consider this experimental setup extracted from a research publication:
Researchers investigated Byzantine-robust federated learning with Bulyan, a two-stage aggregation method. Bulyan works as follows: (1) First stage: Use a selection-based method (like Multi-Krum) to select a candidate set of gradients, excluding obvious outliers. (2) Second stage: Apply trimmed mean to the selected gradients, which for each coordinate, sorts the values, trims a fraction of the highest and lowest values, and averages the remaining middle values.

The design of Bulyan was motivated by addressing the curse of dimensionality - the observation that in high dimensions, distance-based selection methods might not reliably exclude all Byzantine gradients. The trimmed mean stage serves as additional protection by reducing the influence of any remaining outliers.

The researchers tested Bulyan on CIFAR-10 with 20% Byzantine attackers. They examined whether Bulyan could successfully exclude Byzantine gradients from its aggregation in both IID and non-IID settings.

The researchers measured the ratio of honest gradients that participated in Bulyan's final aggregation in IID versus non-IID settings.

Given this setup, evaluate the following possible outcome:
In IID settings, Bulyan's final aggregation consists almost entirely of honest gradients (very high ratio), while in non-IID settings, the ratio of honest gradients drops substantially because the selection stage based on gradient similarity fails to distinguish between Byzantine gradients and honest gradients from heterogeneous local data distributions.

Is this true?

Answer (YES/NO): NO